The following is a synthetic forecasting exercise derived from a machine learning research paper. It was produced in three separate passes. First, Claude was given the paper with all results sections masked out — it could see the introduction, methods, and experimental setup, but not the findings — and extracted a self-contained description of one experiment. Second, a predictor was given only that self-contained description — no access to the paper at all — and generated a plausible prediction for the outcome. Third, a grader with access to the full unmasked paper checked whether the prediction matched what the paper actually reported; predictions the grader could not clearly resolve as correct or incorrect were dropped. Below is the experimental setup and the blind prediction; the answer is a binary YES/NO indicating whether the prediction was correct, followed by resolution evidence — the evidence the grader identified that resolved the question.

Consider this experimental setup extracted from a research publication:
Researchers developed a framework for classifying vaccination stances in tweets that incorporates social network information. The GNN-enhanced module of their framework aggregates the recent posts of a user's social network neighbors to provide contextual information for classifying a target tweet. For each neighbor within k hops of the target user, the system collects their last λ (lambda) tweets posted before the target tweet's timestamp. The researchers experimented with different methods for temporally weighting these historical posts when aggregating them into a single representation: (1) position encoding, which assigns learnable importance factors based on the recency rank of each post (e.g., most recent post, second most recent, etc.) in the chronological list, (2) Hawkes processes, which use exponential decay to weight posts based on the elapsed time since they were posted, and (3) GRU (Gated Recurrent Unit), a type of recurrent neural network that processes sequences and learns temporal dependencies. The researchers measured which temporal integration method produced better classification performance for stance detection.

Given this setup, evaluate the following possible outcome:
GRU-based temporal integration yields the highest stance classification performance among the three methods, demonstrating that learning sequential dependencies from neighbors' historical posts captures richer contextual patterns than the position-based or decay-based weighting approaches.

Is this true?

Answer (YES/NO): NO